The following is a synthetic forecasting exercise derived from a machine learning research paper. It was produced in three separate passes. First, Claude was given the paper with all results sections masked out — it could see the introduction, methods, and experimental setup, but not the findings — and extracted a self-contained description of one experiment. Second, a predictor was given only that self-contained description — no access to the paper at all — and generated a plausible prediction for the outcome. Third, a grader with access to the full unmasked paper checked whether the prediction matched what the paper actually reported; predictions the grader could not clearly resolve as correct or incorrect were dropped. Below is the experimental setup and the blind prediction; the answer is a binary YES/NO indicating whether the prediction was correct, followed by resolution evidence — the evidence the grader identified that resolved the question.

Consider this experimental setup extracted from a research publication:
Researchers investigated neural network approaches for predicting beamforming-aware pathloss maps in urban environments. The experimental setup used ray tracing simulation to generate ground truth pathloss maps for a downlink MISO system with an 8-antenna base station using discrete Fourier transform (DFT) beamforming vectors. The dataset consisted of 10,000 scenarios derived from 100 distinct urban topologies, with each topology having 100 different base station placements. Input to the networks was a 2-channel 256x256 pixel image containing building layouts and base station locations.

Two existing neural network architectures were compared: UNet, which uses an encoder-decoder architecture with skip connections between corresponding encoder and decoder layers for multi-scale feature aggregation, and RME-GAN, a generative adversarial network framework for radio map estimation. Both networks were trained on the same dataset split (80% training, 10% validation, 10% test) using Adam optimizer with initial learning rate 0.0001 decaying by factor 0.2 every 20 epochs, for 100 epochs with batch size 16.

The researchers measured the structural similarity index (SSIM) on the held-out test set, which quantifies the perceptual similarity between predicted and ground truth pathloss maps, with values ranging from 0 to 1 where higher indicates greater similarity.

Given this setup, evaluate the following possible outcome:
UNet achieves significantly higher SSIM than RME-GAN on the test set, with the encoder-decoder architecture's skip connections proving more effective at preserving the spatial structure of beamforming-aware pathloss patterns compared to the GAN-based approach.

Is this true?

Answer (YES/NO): NO